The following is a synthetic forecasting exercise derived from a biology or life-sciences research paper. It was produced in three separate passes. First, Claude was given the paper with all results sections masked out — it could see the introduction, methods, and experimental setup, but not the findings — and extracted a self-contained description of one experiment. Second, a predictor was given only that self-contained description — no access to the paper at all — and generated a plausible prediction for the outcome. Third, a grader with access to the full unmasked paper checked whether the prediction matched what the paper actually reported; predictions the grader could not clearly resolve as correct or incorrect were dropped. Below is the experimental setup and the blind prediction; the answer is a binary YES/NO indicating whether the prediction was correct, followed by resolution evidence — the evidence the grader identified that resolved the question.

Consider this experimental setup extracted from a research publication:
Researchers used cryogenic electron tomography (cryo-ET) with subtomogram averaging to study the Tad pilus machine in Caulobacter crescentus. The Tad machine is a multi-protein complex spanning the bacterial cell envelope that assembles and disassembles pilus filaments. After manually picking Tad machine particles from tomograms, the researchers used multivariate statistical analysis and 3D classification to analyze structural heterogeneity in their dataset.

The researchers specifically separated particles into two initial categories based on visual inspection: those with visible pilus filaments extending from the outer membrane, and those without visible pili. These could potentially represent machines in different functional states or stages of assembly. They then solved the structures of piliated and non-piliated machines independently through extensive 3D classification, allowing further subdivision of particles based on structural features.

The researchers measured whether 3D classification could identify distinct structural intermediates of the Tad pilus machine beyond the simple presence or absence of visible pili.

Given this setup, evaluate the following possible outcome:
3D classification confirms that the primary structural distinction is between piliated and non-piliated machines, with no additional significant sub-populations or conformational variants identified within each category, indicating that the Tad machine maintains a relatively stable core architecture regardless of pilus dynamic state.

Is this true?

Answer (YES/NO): NO